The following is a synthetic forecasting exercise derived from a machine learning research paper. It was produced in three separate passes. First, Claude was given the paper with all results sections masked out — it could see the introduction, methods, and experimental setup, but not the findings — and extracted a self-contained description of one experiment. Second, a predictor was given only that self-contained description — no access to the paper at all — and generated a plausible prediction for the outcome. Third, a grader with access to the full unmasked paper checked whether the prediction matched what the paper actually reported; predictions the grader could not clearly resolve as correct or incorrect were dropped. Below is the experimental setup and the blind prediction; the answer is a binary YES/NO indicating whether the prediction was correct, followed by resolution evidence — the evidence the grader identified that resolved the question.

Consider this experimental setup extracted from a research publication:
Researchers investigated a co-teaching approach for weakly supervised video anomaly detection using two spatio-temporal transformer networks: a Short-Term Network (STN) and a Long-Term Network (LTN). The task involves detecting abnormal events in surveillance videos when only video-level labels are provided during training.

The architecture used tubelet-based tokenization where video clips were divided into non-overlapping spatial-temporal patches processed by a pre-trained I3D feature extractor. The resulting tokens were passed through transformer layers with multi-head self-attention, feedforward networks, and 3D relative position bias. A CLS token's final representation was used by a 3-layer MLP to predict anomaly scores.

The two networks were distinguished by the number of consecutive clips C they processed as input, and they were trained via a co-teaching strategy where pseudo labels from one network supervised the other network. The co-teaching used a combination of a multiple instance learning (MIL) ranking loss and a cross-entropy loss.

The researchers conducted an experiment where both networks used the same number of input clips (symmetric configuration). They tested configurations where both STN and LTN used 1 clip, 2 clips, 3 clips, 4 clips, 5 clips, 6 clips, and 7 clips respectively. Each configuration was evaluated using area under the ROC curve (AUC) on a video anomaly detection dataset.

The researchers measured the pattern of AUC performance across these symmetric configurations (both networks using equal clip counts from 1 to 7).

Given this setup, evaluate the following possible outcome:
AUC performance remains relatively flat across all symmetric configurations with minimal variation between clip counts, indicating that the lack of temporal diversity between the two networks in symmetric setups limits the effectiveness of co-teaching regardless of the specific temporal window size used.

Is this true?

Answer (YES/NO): NO